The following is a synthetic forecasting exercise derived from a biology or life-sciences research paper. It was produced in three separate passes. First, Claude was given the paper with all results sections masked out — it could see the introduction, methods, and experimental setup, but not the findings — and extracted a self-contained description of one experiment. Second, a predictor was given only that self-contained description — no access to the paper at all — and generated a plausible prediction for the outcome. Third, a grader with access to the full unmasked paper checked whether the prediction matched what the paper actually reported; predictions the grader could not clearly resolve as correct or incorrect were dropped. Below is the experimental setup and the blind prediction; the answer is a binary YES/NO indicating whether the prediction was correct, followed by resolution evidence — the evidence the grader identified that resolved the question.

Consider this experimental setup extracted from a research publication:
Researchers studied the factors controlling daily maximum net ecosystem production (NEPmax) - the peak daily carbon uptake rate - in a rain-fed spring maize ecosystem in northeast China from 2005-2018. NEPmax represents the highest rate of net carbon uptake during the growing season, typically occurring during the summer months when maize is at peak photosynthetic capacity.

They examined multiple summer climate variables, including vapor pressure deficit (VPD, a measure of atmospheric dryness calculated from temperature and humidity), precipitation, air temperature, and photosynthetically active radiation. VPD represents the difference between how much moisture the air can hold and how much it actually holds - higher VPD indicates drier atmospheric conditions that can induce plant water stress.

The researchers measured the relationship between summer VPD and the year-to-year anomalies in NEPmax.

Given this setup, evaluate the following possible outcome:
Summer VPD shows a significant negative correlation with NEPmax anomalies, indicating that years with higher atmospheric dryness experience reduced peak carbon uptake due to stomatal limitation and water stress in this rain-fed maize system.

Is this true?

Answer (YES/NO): YES